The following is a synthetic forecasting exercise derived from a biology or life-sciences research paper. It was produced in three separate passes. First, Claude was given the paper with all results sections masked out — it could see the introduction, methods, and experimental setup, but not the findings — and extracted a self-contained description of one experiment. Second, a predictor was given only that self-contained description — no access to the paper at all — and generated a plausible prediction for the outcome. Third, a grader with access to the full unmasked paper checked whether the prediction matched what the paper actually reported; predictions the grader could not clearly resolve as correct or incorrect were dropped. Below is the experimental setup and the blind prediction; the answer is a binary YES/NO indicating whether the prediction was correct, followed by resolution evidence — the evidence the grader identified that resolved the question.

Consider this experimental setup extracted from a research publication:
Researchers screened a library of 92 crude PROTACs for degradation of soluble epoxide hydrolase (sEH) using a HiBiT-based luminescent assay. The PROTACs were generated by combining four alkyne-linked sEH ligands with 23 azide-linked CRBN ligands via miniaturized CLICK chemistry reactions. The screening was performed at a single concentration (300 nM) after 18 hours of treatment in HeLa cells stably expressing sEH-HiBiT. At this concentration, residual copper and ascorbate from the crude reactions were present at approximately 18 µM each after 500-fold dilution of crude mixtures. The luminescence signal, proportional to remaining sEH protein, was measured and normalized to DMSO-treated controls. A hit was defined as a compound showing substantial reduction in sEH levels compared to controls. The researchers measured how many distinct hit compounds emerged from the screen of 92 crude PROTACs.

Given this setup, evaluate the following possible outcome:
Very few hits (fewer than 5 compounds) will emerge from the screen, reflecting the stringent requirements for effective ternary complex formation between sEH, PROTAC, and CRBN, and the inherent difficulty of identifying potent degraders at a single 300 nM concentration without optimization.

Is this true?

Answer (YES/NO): YES